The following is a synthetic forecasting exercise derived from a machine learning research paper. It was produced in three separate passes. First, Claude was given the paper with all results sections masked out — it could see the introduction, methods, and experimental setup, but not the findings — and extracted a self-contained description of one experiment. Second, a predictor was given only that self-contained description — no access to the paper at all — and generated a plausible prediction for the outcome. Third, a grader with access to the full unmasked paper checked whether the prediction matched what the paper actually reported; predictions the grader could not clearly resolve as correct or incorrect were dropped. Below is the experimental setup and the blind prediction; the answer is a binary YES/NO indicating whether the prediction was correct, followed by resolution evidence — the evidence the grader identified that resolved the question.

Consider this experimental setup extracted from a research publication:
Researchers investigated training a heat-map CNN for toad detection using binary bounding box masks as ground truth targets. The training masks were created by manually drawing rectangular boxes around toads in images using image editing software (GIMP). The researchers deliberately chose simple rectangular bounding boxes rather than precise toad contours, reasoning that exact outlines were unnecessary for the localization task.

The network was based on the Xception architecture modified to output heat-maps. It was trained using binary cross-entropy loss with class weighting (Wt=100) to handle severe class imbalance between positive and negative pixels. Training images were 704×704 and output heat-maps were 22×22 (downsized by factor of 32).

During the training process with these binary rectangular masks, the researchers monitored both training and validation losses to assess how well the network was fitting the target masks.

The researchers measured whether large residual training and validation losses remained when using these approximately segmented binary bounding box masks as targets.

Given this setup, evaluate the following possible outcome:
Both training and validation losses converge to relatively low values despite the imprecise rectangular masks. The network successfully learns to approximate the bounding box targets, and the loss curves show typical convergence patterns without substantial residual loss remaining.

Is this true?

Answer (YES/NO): NO